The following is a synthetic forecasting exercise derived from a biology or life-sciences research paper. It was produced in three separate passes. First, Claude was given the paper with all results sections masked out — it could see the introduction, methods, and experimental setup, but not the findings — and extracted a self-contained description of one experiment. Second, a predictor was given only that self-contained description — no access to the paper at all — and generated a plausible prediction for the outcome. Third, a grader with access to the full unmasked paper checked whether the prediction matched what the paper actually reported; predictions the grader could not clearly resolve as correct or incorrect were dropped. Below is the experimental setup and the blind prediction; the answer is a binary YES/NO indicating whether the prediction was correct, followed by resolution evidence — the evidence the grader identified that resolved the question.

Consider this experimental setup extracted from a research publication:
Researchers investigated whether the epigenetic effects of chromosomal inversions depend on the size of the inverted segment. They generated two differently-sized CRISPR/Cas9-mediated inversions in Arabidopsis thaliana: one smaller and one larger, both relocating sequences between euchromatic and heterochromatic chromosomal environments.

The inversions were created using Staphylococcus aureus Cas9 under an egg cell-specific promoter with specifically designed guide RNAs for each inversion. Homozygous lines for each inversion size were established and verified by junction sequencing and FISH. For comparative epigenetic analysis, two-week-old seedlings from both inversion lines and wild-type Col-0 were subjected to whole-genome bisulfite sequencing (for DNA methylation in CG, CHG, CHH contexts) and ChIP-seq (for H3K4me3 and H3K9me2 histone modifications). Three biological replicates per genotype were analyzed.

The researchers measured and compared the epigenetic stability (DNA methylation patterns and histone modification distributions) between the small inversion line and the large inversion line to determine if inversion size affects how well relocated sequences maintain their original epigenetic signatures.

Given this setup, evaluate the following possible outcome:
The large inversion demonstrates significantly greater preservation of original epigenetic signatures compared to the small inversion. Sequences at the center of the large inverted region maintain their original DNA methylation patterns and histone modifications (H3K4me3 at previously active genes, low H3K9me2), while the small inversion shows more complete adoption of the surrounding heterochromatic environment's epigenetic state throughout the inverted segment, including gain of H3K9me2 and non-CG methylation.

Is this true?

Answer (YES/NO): NO